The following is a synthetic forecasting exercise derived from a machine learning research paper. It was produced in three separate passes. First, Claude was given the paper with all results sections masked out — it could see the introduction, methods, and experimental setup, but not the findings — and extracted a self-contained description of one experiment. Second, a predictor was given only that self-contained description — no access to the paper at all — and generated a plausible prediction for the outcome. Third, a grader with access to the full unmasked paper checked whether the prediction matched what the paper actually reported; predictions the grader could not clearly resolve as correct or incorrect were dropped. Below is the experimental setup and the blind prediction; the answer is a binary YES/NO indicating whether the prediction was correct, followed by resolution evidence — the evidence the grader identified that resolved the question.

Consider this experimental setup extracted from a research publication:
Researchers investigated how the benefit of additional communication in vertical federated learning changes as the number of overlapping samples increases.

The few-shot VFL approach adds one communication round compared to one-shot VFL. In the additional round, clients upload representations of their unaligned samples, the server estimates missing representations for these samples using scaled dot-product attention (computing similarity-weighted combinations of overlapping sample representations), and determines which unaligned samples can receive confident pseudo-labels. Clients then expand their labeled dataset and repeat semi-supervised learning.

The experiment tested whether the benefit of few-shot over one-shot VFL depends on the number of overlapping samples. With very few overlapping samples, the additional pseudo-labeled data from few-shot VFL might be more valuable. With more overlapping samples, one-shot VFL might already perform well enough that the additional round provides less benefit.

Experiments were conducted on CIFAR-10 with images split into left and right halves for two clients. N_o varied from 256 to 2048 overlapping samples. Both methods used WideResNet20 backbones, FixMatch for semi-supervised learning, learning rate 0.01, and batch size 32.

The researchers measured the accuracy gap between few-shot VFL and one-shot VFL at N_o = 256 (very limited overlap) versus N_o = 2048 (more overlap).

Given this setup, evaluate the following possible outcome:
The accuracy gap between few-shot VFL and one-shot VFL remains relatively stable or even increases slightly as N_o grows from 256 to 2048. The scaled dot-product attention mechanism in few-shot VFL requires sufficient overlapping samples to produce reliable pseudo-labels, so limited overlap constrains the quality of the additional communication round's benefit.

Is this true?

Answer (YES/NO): YES